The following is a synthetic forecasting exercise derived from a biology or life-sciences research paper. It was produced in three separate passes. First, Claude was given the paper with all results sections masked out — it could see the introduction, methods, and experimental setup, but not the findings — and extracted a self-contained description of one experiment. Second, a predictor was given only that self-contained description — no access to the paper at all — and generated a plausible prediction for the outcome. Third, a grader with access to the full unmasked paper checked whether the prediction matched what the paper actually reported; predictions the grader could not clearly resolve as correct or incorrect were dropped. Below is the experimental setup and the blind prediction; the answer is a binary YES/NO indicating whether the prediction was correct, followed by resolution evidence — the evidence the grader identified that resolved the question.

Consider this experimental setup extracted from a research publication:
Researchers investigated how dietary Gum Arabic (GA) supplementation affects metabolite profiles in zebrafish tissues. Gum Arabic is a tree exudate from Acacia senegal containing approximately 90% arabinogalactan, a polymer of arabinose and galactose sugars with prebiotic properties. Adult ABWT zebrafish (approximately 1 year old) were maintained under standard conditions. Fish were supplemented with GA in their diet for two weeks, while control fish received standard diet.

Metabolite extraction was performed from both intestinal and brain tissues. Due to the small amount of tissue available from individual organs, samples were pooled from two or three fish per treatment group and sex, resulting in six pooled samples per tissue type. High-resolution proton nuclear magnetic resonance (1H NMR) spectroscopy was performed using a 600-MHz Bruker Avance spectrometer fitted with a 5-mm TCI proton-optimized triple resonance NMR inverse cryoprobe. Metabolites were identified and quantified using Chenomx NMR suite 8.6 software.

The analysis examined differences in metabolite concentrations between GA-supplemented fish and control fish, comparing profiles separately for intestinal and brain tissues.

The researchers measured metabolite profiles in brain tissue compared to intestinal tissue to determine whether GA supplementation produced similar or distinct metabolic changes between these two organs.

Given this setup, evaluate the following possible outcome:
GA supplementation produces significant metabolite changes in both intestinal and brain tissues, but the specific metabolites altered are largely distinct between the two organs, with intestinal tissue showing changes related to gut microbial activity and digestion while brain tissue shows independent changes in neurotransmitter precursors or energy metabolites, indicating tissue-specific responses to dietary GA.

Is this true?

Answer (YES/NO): NO